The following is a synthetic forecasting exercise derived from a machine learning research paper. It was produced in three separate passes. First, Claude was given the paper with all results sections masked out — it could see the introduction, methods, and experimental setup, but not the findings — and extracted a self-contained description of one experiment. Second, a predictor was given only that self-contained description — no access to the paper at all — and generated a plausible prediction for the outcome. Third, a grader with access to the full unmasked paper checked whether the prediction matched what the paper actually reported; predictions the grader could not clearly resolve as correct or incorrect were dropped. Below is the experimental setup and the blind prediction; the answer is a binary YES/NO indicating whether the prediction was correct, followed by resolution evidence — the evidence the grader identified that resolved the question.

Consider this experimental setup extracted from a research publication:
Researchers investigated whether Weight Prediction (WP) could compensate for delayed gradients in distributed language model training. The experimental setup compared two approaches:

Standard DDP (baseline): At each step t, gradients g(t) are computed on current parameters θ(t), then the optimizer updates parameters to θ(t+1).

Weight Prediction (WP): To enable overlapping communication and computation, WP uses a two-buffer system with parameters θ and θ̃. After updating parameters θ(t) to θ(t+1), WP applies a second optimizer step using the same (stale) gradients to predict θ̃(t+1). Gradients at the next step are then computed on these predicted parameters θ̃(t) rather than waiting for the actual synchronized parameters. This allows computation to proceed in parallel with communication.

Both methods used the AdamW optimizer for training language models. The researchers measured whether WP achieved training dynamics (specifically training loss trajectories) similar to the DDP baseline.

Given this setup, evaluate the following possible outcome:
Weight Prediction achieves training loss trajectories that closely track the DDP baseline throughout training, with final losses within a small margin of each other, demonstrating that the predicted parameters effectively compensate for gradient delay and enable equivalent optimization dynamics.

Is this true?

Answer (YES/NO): NO